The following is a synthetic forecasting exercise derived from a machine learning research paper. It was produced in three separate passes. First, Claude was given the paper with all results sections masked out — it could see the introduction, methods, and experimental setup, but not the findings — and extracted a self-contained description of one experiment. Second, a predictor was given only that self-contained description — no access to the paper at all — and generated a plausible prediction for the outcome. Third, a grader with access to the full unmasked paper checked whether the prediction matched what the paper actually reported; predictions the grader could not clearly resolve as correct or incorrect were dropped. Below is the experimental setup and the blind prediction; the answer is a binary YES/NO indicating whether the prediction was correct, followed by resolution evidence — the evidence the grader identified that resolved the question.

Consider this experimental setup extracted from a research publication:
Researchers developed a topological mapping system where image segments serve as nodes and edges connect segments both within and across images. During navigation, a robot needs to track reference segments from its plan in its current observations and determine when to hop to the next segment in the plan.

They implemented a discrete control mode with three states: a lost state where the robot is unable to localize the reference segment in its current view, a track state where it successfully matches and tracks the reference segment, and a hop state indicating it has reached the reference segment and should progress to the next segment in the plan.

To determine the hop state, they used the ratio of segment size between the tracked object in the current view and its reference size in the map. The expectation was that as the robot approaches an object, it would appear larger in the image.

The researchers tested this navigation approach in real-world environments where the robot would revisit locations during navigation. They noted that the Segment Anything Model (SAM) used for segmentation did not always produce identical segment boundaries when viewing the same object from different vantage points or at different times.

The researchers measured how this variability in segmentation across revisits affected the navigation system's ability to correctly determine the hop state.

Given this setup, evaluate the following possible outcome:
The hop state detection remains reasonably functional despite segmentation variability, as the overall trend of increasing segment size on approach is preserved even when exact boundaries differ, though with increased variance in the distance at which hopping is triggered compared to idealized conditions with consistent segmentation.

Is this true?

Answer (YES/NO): NO